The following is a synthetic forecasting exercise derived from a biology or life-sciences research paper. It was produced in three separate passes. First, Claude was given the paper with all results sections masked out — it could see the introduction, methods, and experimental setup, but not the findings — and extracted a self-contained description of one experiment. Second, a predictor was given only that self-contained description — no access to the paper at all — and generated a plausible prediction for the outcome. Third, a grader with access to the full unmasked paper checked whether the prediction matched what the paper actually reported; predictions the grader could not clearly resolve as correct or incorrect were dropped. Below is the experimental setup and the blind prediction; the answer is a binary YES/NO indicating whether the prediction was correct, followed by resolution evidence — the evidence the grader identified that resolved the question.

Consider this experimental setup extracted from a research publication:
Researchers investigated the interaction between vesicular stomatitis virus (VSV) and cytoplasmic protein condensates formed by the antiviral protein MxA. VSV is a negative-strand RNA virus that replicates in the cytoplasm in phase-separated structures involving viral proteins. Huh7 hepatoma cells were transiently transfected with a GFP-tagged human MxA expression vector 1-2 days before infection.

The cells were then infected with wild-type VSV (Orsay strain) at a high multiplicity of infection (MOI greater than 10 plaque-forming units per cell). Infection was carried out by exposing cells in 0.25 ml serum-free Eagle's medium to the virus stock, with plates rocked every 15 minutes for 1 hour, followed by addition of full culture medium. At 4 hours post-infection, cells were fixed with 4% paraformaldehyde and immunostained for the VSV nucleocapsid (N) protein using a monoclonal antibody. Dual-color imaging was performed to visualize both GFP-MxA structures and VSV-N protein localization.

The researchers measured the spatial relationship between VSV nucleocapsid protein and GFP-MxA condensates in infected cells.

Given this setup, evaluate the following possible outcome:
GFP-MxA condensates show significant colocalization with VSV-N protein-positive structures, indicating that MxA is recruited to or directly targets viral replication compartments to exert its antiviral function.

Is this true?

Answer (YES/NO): NO